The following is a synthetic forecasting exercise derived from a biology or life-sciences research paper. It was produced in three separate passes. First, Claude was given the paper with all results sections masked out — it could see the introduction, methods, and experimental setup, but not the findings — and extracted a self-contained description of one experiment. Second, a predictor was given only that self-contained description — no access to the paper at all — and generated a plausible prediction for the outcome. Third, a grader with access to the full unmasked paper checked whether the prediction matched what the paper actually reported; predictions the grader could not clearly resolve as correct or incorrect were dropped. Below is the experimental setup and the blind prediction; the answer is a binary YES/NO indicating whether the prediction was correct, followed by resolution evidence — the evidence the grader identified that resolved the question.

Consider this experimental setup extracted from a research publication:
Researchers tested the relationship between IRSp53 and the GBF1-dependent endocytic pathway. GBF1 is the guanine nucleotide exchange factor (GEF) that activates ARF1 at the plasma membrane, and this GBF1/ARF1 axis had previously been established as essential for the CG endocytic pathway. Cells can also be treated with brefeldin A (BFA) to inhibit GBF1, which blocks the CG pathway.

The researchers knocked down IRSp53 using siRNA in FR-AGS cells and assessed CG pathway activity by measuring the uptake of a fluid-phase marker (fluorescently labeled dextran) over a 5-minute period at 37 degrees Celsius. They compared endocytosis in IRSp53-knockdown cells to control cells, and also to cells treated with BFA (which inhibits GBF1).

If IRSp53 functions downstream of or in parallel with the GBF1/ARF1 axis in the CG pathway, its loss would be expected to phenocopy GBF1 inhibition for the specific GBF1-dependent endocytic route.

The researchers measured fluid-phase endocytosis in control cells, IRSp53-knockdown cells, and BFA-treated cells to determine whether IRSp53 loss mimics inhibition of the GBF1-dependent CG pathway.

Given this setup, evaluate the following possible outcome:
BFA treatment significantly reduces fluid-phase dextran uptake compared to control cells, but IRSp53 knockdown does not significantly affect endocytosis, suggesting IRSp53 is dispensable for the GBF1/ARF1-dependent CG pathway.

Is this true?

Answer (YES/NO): NO